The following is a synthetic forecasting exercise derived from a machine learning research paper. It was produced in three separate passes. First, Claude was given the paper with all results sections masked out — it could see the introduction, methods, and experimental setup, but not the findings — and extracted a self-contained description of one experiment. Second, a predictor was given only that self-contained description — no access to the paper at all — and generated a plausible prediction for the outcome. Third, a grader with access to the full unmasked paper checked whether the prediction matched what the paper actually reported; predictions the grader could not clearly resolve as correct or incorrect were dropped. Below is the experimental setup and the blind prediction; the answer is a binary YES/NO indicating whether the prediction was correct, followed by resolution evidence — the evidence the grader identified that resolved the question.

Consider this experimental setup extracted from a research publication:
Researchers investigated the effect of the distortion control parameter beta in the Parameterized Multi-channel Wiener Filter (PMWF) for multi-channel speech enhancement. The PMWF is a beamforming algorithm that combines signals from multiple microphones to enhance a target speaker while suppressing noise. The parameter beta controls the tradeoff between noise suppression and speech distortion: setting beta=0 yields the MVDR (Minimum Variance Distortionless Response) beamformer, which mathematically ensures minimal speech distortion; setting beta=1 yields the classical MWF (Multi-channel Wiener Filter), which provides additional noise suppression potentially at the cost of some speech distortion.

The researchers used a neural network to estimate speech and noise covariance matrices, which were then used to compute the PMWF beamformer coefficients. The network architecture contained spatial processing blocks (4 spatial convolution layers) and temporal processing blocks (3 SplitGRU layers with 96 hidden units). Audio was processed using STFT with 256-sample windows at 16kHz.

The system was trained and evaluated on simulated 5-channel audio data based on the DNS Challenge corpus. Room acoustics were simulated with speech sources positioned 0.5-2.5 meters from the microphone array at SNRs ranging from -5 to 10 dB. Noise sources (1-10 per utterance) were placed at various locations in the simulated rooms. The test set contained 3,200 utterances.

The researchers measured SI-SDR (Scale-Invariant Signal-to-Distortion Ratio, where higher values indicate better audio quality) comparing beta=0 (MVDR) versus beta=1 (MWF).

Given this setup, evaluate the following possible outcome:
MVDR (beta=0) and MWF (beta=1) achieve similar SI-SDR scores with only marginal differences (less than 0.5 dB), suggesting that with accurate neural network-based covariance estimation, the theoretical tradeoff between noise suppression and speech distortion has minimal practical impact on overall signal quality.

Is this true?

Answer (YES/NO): YES